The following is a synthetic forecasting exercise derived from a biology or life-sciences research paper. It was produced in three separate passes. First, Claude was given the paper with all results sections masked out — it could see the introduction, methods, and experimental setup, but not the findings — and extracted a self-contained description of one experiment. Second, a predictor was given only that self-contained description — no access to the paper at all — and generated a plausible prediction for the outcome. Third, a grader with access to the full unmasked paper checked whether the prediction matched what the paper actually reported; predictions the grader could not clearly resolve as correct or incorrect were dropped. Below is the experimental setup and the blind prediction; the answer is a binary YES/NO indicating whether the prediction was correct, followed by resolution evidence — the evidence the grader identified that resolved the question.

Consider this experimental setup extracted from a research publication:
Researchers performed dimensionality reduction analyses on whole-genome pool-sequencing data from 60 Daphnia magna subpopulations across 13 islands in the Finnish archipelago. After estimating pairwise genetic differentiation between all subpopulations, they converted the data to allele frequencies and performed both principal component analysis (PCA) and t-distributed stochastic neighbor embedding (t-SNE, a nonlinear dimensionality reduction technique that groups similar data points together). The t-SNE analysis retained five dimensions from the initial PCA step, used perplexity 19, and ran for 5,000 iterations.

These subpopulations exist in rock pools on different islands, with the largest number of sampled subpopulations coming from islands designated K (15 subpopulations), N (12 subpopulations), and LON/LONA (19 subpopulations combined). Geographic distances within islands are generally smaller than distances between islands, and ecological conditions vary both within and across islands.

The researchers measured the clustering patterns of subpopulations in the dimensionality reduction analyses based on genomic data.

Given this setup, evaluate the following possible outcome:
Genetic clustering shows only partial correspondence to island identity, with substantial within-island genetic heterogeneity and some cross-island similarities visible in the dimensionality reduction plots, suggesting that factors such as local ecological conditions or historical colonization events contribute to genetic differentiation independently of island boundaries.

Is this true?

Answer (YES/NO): NO